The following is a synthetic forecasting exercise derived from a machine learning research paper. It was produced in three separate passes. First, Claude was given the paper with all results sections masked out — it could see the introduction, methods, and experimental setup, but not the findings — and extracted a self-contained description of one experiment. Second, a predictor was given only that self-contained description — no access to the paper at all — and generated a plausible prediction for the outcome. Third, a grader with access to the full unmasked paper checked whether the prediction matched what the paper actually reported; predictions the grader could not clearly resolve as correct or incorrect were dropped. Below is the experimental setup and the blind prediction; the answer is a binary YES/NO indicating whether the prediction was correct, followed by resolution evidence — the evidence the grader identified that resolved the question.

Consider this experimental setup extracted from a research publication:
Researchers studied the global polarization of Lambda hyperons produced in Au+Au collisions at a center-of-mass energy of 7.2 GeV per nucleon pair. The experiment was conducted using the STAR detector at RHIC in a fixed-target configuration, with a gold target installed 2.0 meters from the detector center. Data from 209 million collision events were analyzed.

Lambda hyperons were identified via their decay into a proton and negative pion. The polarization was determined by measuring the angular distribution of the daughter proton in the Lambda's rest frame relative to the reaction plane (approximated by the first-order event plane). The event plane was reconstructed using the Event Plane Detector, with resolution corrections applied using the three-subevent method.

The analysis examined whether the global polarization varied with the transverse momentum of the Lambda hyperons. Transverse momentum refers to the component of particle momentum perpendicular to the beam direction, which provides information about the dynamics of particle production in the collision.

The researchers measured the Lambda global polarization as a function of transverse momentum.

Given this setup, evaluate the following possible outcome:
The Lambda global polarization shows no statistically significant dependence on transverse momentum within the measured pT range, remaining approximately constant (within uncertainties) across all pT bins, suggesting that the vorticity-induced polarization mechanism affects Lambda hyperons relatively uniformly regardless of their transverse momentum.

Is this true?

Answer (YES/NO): YES